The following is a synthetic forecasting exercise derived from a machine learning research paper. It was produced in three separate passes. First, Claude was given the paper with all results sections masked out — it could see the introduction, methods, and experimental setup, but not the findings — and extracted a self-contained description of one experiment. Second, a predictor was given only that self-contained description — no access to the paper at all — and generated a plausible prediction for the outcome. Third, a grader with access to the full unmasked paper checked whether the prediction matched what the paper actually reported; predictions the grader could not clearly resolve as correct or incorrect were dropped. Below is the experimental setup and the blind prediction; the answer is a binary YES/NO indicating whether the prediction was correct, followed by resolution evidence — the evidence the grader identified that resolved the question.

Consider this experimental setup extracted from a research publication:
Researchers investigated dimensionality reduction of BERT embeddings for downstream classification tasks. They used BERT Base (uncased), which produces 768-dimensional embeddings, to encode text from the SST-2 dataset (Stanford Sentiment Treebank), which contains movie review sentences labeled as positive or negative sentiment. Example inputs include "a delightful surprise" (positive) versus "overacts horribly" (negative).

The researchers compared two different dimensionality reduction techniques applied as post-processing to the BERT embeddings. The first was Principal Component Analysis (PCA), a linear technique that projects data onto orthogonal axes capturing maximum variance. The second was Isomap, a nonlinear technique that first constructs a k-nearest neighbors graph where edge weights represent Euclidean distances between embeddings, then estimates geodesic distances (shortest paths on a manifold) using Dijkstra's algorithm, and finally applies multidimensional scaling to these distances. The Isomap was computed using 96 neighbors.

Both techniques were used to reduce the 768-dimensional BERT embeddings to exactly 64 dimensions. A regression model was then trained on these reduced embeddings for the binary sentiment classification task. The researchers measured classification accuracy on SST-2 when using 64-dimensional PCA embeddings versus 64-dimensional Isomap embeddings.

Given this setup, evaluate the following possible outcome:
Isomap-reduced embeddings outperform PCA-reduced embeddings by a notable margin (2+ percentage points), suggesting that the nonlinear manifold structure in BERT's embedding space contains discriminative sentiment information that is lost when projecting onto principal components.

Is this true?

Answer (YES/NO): NO